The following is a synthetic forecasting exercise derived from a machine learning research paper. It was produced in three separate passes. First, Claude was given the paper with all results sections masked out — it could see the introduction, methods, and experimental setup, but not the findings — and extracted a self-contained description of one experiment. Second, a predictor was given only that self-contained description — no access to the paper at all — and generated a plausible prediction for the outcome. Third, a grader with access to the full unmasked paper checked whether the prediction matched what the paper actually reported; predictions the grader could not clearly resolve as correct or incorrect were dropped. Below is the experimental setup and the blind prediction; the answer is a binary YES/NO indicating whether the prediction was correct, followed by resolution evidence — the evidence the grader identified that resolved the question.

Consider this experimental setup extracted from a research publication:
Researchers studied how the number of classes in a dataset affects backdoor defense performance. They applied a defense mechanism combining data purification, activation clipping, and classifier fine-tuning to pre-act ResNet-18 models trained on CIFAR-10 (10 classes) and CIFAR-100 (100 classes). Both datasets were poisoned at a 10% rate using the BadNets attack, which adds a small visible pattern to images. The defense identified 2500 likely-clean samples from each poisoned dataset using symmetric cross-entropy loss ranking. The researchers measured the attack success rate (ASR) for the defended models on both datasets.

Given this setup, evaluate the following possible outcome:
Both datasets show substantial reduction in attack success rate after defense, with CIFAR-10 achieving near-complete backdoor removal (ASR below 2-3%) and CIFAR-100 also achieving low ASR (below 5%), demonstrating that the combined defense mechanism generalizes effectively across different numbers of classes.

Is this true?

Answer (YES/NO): NO